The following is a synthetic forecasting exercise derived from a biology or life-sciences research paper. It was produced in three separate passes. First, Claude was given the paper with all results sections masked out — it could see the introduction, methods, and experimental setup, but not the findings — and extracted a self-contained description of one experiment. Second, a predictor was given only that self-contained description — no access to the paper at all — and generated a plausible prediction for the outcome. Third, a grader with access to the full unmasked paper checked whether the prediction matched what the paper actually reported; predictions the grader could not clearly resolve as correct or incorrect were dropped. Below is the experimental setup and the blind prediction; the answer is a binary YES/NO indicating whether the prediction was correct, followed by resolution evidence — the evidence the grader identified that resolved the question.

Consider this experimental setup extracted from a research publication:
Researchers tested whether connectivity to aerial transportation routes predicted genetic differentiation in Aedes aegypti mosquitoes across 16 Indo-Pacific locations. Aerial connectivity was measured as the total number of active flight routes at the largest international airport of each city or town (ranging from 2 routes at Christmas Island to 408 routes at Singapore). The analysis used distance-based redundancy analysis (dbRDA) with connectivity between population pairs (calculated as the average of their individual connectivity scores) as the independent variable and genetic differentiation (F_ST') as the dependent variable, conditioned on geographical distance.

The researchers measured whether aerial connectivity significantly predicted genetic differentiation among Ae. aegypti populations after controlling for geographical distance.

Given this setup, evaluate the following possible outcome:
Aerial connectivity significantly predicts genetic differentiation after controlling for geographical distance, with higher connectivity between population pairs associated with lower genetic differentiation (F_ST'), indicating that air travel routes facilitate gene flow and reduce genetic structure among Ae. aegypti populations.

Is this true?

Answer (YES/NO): NO